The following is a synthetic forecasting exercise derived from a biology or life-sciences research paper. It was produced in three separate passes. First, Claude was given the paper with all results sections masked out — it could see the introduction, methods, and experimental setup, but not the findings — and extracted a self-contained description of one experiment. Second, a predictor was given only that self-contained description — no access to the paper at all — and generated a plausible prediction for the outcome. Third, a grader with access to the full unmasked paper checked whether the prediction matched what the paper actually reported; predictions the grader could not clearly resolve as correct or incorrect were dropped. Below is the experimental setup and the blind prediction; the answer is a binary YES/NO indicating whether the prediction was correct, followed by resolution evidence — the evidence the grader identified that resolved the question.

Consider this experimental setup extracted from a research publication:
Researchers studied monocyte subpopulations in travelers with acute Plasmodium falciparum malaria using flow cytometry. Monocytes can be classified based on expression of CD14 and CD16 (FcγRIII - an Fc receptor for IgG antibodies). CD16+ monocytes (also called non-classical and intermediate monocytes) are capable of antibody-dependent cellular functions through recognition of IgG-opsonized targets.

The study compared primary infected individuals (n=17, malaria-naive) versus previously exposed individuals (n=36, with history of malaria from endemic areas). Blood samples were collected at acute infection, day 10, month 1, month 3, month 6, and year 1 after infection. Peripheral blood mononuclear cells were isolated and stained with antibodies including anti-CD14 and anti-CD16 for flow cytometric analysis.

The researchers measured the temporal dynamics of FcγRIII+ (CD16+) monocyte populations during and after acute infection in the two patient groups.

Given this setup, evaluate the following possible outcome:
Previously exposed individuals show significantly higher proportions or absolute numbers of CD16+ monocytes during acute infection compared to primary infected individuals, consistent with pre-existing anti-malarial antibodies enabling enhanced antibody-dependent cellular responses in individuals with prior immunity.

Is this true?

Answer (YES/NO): YES